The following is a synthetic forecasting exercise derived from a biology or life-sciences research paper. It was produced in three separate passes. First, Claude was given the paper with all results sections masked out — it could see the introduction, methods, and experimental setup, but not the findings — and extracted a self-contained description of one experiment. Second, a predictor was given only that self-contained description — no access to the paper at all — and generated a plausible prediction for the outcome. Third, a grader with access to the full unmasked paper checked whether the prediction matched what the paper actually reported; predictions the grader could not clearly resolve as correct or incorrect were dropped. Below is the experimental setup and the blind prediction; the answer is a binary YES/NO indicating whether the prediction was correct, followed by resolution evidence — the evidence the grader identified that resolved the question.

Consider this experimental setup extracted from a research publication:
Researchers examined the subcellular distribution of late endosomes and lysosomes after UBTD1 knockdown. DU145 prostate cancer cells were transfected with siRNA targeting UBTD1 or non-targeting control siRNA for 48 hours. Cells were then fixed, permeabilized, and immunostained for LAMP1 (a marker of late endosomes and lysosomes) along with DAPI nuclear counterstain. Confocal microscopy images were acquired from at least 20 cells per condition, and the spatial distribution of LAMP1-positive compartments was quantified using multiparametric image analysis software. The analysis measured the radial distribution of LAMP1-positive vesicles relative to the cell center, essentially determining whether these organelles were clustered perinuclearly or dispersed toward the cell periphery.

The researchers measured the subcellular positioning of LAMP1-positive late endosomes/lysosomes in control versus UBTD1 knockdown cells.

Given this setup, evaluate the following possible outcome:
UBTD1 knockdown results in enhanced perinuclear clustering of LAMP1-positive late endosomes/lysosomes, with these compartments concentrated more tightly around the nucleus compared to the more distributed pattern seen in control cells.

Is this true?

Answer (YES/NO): NO